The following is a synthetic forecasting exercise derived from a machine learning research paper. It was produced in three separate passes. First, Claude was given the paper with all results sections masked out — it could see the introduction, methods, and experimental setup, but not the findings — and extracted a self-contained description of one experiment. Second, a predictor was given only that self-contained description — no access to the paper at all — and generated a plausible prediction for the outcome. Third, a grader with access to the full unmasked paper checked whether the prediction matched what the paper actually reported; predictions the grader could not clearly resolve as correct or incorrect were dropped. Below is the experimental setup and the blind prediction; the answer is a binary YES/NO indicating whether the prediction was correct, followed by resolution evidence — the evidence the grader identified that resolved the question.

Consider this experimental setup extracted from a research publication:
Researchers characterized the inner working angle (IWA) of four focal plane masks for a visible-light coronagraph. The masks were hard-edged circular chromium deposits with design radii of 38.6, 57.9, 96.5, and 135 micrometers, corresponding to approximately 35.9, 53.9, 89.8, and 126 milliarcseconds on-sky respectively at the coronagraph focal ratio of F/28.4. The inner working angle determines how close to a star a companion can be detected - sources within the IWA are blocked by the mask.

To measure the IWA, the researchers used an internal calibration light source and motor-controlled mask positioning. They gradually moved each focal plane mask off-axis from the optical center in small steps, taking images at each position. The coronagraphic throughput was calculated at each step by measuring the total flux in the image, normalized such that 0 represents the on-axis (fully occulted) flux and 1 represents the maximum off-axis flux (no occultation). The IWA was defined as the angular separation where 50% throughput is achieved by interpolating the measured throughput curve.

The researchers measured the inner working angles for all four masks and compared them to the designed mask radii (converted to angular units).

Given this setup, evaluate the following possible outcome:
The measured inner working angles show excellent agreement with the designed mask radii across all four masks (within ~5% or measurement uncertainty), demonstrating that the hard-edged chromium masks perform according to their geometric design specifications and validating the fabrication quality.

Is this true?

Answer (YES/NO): YES